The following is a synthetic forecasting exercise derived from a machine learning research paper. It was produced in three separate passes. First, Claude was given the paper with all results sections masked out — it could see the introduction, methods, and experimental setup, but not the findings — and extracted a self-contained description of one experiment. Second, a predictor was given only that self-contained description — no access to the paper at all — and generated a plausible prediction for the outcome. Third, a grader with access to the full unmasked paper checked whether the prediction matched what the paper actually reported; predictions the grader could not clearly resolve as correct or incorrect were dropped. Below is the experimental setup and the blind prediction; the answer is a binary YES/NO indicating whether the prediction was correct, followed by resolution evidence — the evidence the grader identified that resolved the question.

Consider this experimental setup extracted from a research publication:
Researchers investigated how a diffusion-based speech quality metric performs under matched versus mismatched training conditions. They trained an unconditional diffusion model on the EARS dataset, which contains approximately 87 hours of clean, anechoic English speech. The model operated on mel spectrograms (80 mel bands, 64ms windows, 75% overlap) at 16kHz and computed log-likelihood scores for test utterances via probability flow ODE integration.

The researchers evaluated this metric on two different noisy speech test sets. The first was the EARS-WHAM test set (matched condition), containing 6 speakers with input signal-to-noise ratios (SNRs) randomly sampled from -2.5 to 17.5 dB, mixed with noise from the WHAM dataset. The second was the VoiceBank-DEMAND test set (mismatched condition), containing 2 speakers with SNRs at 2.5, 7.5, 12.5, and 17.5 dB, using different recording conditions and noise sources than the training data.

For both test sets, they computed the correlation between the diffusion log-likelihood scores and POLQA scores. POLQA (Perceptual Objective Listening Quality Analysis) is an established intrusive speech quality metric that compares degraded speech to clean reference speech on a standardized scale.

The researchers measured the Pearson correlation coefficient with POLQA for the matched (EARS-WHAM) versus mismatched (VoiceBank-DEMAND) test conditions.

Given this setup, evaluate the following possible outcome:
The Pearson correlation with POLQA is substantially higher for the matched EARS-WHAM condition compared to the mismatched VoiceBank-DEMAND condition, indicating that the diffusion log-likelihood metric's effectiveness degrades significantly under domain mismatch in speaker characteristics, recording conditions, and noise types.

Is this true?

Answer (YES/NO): NO